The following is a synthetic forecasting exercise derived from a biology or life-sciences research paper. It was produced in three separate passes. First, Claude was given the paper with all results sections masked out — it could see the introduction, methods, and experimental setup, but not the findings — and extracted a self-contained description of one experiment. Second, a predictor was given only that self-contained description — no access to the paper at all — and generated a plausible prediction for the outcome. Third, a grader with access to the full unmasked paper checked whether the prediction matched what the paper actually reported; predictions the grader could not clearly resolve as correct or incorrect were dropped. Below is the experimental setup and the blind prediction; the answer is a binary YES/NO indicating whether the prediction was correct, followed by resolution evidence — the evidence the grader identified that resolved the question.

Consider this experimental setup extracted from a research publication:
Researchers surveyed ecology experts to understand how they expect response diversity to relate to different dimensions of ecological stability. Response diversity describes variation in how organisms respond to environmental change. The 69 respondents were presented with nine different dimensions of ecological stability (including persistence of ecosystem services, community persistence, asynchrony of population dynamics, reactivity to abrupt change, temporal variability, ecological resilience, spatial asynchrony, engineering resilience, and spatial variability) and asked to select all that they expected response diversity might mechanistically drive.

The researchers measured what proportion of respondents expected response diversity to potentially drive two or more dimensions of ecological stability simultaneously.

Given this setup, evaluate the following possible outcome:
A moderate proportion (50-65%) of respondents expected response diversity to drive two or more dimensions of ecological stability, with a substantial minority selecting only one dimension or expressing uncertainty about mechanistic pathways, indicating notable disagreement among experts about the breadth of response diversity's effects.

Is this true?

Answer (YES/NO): NO